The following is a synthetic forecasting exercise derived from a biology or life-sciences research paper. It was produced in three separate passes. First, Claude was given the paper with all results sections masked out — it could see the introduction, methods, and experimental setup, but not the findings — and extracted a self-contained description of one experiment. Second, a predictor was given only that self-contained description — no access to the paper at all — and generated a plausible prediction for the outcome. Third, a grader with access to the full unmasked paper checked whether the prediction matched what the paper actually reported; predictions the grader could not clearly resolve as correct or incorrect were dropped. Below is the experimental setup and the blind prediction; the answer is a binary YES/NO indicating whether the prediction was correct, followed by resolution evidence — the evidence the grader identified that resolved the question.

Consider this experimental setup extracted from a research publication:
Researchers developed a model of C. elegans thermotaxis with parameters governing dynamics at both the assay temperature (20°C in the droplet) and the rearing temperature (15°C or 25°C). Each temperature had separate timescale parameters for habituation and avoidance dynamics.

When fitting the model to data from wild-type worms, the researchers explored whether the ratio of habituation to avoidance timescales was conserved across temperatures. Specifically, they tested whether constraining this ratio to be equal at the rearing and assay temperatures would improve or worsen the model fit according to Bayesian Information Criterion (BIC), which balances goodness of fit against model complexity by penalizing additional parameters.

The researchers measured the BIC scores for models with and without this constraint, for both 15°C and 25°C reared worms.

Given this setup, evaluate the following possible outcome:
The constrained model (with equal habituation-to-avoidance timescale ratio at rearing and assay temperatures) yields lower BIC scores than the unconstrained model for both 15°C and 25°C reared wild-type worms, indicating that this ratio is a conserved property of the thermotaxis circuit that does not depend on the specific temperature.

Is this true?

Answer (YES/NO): YES